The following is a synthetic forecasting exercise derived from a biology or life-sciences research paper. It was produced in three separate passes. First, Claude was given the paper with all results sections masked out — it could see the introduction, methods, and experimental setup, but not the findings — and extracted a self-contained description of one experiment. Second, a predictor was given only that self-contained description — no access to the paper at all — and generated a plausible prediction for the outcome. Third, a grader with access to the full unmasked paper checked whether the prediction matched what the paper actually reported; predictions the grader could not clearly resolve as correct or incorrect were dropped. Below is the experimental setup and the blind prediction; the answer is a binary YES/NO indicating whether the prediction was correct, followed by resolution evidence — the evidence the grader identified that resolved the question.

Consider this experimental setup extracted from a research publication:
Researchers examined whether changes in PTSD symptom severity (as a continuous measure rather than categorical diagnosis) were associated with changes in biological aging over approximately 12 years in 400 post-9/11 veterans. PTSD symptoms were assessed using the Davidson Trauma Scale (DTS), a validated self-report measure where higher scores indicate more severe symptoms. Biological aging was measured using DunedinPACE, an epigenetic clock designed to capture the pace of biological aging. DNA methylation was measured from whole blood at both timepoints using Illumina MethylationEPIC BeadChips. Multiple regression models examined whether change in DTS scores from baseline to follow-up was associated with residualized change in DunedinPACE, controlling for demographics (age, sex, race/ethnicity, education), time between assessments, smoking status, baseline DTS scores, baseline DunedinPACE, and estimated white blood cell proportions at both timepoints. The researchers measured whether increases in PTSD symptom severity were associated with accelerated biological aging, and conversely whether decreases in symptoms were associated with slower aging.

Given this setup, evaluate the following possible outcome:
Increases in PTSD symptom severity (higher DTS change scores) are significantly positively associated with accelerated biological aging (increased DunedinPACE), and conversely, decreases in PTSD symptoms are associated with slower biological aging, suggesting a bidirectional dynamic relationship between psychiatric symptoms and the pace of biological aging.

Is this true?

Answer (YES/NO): YES